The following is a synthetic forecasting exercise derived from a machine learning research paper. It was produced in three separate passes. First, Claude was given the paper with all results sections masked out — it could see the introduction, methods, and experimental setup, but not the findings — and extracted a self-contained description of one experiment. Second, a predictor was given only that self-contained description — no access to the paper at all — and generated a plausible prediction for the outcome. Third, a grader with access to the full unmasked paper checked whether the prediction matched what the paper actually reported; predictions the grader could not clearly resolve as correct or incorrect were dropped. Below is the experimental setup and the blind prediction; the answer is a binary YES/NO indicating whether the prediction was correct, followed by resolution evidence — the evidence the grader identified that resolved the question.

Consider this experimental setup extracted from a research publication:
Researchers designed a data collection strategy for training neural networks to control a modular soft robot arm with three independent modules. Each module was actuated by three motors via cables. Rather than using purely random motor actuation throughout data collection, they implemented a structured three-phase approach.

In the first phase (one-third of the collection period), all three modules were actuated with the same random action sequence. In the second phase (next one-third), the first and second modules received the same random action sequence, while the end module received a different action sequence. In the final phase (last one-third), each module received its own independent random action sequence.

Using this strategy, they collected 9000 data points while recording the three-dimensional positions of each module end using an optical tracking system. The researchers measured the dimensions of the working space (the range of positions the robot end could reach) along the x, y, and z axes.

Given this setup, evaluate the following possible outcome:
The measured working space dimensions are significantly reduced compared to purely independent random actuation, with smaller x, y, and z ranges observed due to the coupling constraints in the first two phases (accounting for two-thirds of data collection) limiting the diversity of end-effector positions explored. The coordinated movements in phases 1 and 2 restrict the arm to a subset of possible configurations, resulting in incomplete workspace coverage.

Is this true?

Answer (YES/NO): NO